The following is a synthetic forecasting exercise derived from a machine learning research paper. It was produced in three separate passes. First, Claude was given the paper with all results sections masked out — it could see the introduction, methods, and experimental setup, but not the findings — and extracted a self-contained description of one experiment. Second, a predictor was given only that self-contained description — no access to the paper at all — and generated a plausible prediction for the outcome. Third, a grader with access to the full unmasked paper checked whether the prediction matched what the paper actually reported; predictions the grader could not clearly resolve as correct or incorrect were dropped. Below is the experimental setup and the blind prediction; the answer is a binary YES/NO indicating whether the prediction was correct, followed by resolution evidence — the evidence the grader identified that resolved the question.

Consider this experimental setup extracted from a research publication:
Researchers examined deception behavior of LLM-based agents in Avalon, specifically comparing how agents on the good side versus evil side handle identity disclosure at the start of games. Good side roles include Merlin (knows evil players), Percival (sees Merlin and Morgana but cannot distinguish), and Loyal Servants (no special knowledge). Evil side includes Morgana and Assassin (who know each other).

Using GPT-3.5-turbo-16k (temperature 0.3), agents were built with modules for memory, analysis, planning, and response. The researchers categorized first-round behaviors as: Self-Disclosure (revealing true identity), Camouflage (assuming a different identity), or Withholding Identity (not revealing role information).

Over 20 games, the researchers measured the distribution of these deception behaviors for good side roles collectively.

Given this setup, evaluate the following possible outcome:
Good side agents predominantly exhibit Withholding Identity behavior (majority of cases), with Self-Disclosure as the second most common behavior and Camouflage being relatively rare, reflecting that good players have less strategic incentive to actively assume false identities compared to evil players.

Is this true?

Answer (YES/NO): NO